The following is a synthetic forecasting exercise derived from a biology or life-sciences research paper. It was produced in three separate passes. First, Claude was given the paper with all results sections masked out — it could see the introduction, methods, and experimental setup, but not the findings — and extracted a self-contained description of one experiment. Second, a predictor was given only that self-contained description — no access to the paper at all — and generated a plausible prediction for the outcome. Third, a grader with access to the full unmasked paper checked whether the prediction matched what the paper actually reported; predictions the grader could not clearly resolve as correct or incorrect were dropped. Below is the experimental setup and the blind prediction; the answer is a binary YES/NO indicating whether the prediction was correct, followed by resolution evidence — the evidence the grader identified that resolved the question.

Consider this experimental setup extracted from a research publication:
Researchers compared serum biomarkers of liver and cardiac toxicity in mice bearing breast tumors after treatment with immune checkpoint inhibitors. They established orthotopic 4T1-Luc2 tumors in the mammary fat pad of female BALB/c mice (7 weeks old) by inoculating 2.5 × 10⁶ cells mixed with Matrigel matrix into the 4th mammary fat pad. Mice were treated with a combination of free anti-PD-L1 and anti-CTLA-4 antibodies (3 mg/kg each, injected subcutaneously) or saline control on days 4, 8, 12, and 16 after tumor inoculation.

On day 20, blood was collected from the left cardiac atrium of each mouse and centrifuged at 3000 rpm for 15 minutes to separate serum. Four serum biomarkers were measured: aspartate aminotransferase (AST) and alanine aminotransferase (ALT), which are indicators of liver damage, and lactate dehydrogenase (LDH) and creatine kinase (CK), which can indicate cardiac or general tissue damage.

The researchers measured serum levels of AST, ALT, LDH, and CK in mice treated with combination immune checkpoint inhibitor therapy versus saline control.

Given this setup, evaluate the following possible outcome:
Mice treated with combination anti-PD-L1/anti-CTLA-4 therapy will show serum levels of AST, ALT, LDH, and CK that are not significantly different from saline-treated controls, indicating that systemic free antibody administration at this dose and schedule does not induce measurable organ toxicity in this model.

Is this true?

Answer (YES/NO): NO